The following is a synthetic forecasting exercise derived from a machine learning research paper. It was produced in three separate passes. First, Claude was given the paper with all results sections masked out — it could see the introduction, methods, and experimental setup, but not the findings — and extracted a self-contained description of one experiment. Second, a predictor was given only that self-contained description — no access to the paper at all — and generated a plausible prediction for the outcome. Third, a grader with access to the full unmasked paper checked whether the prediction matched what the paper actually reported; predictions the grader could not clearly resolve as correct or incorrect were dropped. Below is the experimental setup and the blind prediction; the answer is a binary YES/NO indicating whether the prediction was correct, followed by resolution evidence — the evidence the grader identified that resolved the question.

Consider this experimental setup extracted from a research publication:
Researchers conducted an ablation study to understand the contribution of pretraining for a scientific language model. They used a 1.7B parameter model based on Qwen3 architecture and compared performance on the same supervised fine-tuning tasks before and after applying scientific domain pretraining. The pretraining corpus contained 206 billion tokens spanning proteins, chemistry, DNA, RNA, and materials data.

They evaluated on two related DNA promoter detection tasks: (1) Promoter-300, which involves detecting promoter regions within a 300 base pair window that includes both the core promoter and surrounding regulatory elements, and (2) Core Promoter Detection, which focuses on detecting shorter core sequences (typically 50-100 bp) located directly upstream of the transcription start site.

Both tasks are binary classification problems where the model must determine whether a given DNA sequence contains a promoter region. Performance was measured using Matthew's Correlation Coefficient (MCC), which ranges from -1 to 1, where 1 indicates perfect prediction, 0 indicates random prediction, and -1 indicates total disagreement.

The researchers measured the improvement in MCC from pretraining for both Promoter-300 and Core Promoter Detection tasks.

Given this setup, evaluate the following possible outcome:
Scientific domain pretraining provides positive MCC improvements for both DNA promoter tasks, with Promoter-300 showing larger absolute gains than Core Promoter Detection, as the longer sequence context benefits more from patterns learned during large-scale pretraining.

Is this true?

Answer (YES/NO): YES